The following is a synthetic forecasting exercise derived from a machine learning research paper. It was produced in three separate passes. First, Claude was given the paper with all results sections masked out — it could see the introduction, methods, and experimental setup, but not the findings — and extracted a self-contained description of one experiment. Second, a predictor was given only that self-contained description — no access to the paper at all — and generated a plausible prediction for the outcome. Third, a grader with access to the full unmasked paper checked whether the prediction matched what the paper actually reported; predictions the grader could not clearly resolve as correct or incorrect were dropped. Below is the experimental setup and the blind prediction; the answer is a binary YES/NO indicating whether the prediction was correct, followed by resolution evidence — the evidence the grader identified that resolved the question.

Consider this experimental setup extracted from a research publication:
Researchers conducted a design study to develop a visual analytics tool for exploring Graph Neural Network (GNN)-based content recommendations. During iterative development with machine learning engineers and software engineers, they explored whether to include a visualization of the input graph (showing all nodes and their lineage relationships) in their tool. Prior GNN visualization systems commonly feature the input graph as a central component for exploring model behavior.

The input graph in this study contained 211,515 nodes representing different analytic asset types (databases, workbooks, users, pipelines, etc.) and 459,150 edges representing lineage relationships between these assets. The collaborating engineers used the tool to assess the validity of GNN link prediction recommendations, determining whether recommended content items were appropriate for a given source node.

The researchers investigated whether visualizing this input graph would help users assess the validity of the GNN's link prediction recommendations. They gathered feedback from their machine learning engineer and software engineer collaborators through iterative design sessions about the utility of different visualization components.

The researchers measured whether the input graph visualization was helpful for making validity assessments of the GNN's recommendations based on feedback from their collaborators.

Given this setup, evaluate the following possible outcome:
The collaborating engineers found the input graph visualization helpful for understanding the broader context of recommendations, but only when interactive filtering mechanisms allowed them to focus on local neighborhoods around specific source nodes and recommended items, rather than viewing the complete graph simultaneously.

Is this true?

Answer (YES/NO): NO